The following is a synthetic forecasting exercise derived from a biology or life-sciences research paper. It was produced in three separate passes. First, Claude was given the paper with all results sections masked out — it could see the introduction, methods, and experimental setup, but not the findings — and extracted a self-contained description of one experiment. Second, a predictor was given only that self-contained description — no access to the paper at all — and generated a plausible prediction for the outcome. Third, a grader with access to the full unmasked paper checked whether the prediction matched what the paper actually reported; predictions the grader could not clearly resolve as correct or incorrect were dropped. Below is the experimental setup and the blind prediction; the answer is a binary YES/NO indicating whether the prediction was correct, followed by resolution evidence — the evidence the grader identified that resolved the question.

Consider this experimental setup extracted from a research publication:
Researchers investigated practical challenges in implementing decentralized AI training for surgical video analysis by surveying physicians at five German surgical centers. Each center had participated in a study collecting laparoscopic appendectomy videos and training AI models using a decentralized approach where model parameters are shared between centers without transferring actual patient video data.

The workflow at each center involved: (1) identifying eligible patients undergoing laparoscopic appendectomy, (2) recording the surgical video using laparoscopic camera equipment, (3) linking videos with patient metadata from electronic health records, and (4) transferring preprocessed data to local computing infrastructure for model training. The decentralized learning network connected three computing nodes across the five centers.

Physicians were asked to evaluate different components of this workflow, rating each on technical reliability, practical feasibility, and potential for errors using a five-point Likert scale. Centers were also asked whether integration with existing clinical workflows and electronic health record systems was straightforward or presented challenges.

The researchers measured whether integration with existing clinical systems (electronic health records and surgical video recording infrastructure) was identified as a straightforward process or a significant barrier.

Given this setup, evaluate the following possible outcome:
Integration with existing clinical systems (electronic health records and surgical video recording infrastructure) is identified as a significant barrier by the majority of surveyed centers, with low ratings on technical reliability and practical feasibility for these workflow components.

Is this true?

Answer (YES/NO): YES